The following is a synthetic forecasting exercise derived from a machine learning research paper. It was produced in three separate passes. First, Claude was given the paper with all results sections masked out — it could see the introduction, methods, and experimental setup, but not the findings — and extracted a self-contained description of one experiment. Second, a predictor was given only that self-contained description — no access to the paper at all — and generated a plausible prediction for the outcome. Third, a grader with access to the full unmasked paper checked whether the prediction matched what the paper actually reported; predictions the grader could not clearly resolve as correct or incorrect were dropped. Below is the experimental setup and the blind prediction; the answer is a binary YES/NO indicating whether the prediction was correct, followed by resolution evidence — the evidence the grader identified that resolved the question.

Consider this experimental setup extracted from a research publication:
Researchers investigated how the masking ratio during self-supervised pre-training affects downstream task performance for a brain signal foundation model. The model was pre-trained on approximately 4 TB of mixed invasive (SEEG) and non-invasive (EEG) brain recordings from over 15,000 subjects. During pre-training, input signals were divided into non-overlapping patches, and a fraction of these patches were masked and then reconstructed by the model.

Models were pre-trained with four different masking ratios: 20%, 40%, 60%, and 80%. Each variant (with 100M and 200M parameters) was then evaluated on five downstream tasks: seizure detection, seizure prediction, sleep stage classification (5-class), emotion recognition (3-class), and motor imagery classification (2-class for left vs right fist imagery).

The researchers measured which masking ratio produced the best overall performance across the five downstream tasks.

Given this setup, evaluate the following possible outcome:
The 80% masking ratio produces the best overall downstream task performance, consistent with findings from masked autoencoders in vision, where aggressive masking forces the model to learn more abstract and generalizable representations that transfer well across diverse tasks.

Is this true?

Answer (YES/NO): NO